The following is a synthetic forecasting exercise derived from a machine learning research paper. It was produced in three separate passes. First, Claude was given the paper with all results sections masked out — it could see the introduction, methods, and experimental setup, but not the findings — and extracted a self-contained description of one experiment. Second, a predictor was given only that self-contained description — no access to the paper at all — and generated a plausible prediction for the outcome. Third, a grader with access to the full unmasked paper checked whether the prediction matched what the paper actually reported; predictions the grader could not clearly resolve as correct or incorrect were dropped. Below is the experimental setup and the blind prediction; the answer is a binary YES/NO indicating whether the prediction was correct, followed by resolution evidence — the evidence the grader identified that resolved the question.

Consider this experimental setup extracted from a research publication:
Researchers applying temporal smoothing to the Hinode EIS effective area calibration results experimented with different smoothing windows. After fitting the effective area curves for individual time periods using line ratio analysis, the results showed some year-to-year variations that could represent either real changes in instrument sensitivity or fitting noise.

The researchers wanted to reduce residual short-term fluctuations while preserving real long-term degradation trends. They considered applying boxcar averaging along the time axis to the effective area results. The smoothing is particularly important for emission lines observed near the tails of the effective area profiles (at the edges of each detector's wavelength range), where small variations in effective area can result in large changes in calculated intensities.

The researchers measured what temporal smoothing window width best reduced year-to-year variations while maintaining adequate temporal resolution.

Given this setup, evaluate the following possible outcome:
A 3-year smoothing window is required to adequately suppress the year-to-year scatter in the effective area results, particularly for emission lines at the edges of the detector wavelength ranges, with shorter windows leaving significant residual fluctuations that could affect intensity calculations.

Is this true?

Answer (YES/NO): NO